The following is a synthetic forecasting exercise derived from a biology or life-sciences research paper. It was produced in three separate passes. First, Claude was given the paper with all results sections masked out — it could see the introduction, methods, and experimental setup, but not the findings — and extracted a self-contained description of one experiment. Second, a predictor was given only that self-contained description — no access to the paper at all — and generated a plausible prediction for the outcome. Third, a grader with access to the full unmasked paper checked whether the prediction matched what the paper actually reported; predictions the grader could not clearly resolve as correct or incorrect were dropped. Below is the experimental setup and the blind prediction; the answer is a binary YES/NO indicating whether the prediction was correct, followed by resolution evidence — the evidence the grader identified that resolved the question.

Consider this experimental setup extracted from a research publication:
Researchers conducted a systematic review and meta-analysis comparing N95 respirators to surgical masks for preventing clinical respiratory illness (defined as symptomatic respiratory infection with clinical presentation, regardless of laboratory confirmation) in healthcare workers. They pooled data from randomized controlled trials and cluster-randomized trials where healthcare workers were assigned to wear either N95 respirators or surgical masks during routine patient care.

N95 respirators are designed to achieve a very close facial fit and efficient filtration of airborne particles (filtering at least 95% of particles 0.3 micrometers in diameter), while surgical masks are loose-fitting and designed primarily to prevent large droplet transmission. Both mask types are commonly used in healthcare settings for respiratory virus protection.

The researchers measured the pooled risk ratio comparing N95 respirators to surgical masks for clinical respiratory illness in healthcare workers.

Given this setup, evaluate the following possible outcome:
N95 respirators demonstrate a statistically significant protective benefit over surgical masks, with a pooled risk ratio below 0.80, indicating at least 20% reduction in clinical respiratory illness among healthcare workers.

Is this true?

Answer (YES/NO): NO